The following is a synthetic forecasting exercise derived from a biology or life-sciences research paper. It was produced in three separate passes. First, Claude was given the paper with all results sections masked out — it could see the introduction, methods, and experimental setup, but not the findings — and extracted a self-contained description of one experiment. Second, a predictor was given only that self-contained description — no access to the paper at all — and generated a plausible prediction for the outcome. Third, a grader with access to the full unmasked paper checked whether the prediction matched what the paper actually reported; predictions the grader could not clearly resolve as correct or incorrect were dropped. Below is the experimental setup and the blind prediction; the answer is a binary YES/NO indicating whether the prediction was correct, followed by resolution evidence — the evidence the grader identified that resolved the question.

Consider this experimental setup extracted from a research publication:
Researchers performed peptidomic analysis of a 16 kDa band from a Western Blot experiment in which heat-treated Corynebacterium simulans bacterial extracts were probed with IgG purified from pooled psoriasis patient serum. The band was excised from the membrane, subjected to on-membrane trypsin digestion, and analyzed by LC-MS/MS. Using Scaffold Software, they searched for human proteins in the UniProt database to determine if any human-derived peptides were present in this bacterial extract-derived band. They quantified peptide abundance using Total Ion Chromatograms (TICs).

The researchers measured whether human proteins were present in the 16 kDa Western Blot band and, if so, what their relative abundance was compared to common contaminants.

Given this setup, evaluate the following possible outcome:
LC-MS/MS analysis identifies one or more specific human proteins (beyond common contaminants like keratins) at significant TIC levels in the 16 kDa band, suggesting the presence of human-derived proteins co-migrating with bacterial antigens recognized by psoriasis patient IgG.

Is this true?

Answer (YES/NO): YES